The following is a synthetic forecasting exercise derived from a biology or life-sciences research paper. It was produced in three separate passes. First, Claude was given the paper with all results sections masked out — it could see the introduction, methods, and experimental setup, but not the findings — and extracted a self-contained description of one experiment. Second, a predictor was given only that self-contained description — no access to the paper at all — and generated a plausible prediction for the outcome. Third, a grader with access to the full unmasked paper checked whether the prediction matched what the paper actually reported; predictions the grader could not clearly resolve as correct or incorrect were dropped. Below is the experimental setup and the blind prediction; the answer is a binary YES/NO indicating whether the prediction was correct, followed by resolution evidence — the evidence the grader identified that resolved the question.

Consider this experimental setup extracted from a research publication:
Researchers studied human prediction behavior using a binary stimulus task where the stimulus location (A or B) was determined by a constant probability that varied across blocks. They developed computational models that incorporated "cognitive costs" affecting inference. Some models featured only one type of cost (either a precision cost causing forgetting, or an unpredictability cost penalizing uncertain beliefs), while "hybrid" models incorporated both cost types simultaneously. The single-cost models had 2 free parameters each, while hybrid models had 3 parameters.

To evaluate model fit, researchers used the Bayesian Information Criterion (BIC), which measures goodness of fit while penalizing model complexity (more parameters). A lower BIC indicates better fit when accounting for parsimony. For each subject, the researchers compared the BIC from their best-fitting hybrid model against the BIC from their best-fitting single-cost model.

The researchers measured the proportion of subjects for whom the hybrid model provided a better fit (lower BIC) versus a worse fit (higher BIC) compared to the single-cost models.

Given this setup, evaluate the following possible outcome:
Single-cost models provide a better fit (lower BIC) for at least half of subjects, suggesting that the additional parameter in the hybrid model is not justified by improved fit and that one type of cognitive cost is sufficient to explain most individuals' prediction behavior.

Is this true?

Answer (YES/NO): YES